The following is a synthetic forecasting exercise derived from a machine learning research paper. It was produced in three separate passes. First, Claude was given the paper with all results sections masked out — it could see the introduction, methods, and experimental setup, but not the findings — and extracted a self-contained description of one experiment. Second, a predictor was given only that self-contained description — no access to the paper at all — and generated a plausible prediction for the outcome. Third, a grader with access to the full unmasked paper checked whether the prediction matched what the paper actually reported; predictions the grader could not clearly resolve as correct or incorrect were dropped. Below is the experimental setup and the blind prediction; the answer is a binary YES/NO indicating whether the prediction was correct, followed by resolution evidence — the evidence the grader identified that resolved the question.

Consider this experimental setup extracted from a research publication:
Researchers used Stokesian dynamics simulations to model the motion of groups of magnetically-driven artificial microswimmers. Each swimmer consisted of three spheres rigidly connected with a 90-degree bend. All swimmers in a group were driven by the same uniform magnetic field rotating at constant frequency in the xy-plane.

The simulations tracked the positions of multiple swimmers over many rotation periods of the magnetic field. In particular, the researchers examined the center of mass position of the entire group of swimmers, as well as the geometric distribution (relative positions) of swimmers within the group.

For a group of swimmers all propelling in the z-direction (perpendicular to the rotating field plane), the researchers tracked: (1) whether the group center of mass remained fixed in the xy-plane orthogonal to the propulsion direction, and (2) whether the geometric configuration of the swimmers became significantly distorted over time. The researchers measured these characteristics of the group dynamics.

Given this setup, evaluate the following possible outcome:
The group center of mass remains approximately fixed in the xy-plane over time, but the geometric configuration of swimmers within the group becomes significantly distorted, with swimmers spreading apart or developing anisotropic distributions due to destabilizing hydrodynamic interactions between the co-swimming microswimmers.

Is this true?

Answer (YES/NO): NO